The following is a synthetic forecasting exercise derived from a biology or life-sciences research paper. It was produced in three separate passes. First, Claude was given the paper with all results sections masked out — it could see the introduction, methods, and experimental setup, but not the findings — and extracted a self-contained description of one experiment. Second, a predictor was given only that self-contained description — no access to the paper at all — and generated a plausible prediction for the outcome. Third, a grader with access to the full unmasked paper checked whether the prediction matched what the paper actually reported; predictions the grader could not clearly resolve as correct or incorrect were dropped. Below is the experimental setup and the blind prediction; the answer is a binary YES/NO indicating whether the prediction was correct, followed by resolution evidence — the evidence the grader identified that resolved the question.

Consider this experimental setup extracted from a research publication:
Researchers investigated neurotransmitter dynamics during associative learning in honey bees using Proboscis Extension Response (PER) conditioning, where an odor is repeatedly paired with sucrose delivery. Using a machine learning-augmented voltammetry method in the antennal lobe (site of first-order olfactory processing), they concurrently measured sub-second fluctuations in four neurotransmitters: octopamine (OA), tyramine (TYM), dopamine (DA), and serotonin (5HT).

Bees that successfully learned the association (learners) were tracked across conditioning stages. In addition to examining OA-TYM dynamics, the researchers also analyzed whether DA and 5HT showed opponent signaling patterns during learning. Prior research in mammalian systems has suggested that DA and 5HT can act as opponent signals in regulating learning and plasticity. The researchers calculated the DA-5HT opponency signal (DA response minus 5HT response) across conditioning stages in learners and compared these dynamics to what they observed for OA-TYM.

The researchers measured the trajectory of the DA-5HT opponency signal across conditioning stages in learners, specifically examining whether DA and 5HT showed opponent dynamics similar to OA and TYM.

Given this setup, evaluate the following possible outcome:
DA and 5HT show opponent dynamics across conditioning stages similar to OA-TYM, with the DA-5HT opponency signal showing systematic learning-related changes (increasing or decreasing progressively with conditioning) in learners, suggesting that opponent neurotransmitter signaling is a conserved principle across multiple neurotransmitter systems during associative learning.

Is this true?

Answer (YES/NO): NO